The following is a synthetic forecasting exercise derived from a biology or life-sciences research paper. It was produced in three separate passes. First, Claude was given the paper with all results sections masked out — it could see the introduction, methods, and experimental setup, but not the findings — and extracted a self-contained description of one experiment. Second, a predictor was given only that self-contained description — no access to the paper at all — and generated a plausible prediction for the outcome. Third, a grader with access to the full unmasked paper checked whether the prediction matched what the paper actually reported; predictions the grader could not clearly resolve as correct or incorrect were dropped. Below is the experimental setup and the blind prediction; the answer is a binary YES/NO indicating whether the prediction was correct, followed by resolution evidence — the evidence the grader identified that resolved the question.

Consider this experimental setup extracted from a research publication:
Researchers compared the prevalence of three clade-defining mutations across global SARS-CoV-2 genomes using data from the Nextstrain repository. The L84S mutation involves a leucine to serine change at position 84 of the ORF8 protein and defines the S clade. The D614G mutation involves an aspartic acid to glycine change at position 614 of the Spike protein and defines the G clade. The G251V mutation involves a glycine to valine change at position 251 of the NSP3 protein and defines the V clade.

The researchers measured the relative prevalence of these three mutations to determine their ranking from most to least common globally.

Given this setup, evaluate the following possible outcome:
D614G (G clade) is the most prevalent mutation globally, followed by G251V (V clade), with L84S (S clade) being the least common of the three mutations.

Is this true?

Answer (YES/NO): NO